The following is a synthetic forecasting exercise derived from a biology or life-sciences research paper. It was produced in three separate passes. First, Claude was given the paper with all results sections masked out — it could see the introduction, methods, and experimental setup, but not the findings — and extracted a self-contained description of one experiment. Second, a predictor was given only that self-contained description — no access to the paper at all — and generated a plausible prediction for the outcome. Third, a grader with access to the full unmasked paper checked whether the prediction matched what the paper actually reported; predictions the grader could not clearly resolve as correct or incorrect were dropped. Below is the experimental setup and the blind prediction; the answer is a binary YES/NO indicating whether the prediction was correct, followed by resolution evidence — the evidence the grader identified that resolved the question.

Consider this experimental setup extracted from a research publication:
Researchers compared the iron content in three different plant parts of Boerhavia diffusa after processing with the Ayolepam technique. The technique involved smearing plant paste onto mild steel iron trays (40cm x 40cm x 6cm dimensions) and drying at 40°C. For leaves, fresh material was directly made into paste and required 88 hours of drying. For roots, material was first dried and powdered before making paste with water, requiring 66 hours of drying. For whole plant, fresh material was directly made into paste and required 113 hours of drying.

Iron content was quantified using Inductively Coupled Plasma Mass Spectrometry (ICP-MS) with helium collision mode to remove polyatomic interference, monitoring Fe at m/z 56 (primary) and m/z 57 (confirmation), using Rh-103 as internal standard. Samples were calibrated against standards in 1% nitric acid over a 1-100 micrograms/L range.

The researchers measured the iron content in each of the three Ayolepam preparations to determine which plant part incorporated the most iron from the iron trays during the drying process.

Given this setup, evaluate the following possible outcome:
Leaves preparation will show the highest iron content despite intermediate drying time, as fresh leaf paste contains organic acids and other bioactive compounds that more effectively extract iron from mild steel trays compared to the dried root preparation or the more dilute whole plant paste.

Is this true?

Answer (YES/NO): YES